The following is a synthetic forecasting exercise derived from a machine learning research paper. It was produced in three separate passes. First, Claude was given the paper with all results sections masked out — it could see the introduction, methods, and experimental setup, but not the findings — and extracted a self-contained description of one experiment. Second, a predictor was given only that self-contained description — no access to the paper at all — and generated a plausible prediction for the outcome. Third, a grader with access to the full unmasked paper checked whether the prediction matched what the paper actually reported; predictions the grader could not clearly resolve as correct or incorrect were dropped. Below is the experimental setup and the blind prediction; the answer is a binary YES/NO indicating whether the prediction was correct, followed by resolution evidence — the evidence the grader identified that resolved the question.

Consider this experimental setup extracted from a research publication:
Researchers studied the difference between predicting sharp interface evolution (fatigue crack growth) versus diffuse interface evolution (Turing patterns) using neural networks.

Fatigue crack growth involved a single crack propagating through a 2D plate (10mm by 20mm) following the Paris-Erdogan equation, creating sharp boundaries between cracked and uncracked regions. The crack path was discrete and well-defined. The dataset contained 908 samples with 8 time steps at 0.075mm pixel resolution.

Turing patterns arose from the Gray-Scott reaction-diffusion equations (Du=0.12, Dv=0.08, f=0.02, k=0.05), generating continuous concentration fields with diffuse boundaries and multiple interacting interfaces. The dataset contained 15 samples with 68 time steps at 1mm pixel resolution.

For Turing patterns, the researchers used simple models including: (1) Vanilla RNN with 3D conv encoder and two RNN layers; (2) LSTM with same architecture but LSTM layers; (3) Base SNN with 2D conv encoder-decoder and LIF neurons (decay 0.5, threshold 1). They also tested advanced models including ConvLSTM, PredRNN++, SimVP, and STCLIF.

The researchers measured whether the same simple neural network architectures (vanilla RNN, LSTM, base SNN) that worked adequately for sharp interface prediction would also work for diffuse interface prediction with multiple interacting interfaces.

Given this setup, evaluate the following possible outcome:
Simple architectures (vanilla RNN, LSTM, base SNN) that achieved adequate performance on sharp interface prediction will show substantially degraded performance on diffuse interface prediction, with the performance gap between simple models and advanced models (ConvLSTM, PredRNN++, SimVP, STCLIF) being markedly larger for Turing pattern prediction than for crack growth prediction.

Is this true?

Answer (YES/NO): YES